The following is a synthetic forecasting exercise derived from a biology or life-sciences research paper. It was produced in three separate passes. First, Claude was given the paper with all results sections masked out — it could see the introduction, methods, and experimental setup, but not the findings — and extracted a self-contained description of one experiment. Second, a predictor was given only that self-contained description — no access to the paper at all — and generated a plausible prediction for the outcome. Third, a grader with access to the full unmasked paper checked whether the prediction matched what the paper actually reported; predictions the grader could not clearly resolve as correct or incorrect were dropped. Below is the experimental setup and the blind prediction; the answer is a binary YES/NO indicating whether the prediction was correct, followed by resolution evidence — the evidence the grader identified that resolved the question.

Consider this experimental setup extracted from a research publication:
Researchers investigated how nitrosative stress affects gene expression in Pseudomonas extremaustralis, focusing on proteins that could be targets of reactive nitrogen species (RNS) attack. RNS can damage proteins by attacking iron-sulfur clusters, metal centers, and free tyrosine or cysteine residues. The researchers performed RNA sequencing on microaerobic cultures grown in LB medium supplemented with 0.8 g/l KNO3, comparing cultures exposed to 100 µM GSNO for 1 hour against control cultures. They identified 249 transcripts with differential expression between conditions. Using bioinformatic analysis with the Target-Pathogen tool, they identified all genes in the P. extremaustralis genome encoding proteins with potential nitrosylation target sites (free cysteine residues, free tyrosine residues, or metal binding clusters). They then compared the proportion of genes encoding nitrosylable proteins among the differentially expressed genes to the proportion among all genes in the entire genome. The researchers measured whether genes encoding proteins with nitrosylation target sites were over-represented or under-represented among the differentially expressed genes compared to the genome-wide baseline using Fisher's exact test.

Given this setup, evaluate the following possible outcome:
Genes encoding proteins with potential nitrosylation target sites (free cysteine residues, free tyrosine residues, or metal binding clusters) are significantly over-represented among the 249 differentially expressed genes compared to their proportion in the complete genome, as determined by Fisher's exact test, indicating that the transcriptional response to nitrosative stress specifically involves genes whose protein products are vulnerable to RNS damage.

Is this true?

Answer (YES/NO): YES